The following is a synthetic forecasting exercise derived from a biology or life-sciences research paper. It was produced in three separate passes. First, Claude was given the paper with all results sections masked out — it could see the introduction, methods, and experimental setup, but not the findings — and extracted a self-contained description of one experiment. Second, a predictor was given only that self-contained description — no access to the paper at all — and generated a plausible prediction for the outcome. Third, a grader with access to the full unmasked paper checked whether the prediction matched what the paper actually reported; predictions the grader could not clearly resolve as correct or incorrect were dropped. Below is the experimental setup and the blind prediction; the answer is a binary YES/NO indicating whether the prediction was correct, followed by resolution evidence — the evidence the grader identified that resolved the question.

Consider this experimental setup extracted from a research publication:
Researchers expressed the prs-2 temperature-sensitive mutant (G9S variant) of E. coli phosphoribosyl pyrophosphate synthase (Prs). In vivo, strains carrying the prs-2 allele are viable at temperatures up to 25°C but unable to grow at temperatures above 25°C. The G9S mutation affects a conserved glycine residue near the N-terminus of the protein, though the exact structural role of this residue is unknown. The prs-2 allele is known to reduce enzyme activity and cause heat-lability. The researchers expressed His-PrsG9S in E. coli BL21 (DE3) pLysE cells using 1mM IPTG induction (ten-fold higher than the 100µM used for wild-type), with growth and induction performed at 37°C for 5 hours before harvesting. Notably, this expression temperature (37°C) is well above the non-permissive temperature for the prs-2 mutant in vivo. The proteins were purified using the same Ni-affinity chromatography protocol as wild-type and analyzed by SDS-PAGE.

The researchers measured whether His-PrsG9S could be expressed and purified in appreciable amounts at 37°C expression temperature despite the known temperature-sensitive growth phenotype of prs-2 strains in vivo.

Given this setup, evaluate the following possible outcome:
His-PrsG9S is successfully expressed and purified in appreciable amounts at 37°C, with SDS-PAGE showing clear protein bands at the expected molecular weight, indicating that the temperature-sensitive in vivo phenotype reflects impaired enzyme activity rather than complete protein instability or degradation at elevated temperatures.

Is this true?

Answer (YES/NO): YES